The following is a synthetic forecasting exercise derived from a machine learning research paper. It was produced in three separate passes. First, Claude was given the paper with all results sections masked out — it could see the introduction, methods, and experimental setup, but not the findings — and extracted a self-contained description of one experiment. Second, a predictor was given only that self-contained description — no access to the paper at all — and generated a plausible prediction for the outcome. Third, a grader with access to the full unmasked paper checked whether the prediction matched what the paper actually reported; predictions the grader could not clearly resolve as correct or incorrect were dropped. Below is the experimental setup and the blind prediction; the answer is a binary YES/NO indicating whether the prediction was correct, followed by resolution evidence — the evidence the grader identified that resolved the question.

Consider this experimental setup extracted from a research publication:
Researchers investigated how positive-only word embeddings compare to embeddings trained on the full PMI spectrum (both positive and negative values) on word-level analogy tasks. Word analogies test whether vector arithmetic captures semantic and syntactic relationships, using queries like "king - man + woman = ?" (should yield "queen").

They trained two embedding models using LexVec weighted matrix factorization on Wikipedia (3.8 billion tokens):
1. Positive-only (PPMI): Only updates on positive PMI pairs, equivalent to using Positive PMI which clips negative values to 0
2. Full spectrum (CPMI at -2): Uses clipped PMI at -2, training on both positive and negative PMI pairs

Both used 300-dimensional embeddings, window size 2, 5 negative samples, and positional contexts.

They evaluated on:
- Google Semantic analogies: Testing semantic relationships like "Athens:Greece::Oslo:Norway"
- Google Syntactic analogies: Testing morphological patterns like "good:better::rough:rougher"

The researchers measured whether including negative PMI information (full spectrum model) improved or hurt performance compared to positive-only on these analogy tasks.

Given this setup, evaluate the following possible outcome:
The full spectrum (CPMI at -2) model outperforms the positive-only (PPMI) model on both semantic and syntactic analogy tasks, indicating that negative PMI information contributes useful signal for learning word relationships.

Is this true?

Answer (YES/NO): YES